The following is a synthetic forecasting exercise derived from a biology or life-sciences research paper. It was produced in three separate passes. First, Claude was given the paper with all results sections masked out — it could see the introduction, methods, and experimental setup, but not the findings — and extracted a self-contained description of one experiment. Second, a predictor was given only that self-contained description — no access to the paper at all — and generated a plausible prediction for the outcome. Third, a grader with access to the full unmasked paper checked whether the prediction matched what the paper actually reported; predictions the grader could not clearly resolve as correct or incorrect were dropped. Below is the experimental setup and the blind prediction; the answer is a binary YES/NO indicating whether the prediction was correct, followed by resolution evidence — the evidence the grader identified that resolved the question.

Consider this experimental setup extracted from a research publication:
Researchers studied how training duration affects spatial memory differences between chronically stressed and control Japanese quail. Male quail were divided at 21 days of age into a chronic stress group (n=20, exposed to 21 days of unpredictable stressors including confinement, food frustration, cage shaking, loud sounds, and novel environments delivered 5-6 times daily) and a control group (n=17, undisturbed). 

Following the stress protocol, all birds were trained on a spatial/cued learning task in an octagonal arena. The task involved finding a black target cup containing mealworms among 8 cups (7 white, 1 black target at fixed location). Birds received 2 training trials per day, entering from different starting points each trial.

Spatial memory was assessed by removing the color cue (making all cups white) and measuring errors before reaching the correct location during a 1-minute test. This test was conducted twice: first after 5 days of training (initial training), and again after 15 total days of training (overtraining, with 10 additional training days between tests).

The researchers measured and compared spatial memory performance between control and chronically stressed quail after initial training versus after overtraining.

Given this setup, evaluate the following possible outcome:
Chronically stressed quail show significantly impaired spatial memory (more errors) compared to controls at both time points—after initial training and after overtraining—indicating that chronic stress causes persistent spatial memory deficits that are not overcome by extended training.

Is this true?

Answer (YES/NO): NO